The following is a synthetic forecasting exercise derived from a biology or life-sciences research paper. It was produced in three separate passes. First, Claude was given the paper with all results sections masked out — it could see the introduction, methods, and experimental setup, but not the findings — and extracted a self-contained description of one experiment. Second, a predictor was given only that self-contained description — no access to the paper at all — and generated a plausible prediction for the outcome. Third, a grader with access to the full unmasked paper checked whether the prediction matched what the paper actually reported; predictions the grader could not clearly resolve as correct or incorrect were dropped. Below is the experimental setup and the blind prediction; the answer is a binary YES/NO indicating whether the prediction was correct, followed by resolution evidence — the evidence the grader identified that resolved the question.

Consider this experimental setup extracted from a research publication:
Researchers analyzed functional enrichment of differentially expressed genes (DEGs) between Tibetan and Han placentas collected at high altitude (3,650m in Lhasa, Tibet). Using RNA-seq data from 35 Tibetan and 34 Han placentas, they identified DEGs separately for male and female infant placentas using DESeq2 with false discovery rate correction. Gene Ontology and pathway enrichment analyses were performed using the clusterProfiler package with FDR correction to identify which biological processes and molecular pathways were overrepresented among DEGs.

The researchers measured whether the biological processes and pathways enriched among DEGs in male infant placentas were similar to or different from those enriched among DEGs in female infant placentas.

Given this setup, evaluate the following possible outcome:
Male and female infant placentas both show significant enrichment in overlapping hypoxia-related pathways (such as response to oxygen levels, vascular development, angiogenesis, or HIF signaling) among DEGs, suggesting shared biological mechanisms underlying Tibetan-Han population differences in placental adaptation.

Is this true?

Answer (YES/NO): NO